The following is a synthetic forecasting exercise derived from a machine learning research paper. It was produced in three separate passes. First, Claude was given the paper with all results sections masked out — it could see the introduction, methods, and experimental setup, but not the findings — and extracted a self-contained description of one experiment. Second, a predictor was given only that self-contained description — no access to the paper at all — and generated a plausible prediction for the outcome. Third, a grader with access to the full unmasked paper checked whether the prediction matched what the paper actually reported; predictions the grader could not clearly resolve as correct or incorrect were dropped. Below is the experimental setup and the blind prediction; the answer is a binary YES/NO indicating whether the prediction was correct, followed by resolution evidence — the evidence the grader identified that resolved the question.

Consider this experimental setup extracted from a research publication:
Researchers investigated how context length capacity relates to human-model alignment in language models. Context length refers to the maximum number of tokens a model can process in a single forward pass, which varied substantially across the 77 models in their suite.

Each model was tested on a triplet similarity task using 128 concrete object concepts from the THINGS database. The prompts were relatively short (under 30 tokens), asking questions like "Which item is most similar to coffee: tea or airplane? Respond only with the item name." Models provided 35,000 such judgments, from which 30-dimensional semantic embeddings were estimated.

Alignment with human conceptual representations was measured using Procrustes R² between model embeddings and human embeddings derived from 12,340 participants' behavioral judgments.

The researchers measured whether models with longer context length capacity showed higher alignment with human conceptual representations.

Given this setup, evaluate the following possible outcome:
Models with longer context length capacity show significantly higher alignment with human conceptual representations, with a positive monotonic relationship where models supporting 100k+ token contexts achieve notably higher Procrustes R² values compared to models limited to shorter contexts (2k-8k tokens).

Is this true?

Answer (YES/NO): NO